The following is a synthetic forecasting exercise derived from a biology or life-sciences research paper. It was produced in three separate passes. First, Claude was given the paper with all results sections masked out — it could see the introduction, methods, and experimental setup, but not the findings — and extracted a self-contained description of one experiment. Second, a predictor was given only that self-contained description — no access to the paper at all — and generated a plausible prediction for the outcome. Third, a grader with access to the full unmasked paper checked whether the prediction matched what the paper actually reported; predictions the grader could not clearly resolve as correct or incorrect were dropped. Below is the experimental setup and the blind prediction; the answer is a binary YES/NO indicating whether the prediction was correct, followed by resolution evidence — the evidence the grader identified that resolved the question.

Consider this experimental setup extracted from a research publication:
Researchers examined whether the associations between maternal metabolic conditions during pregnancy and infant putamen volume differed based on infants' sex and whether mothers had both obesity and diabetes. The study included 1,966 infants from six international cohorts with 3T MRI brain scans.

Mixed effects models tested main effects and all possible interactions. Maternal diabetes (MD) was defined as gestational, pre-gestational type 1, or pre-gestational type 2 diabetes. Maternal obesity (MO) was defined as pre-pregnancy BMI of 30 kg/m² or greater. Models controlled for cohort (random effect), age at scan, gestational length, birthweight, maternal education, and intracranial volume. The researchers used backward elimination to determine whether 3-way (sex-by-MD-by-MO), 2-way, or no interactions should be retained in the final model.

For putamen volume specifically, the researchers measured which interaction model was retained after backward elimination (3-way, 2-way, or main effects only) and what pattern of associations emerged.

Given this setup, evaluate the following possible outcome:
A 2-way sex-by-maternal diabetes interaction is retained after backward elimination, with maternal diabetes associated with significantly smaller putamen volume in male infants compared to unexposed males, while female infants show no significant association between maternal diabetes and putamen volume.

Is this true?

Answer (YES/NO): NO